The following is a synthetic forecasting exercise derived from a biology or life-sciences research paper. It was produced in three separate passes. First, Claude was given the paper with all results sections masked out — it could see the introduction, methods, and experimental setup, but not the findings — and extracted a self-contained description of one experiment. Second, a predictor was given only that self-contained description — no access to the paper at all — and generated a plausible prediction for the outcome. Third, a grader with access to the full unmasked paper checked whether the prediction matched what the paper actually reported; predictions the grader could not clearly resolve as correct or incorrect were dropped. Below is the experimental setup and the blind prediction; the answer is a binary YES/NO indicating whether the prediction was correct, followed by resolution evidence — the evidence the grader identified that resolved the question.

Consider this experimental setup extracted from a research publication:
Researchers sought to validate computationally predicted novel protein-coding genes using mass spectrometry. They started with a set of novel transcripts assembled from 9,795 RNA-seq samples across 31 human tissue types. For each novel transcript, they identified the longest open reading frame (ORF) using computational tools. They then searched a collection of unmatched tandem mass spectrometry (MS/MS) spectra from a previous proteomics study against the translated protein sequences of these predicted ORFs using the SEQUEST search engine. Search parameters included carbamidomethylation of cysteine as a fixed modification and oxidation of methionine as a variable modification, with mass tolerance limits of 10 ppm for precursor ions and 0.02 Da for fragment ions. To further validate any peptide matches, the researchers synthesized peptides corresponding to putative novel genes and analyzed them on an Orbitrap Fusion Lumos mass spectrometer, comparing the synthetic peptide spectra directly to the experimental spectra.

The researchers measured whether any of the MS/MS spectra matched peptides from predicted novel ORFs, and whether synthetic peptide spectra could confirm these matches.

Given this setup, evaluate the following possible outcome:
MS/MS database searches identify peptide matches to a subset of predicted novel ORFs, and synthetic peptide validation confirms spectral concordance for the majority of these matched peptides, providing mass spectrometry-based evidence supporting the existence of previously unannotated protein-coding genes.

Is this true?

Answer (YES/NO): YES